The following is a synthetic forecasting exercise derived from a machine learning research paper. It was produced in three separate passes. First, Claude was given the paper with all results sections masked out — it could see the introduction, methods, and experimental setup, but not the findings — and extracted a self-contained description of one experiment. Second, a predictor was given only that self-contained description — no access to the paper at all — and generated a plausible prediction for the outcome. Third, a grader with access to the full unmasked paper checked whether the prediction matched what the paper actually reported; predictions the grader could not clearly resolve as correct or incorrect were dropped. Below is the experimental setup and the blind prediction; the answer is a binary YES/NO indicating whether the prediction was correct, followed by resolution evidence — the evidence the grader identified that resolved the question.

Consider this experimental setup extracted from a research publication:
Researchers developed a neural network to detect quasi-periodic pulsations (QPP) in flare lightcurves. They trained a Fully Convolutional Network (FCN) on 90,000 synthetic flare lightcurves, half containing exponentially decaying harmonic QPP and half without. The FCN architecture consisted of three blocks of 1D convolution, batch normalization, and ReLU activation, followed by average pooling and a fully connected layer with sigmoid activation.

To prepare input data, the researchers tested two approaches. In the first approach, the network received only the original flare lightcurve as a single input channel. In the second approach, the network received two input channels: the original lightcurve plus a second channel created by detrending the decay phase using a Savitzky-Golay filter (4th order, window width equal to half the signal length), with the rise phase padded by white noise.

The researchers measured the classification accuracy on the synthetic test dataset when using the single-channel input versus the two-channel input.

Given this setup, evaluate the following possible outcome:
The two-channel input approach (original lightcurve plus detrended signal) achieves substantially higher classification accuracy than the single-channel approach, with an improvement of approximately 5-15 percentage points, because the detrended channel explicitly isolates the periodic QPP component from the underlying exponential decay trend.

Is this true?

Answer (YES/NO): NO